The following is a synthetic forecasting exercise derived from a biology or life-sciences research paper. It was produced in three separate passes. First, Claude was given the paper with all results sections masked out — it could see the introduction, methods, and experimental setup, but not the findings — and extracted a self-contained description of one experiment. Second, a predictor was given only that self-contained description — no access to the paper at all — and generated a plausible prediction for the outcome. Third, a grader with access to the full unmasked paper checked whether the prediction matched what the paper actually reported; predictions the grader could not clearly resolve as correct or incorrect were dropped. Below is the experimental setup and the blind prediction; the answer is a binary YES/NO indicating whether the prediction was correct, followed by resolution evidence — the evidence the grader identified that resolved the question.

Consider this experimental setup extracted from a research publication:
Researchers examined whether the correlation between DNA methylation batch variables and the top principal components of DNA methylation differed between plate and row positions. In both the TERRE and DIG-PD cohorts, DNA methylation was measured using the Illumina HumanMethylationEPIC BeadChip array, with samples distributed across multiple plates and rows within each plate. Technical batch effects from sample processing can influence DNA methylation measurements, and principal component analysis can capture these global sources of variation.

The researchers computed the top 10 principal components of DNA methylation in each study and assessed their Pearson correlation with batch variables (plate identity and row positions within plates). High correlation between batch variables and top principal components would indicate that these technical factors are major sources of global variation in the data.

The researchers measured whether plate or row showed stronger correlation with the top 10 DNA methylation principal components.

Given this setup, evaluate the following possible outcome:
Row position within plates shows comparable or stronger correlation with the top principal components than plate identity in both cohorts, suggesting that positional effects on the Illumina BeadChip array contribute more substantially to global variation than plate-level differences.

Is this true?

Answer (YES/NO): NO